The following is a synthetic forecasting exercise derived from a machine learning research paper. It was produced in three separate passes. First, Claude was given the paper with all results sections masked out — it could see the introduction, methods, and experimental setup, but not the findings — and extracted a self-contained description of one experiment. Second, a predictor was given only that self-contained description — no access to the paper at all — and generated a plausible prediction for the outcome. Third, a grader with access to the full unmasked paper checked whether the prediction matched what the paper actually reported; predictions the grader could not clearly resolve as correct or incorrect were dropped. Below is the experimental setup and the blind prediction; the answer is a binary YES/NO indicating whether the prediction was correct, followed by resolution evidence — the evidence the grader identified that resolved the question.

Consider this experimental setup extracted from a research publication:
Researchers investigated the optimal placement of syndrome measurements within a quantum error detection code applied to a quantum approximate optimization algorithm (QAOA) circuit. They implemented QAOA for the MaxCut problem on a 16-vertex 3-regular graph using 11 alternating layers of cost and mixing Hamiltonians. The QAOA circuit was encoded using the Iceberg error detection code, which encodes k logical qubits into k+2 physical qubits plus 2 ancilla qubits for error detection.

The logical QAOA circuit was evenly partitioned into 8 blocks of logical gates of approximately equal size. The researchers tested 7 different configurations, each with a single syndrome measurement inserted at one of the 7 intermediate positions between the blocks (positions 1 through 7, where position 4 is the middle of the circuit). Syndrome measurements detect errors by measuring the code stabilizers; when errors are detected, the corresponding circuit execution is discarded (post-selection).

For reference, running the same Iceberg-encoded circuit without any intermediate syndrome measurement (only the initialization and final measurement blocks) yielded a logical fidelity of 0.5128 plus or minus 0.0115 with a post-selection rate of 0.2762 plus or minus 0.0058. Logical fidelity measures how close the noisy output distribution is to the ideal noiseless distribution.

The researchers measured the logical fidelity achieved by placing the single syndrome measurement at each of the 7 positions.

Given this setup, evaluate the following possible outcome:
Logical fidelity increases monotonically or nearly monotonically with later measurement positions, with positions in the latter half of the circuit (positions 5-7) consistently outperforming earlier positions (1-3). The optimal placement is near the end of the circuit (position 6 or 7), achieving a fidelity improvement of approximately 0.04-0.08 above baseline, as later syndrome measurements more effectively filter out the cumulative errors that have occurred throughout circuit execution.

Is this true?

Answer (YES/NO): NO